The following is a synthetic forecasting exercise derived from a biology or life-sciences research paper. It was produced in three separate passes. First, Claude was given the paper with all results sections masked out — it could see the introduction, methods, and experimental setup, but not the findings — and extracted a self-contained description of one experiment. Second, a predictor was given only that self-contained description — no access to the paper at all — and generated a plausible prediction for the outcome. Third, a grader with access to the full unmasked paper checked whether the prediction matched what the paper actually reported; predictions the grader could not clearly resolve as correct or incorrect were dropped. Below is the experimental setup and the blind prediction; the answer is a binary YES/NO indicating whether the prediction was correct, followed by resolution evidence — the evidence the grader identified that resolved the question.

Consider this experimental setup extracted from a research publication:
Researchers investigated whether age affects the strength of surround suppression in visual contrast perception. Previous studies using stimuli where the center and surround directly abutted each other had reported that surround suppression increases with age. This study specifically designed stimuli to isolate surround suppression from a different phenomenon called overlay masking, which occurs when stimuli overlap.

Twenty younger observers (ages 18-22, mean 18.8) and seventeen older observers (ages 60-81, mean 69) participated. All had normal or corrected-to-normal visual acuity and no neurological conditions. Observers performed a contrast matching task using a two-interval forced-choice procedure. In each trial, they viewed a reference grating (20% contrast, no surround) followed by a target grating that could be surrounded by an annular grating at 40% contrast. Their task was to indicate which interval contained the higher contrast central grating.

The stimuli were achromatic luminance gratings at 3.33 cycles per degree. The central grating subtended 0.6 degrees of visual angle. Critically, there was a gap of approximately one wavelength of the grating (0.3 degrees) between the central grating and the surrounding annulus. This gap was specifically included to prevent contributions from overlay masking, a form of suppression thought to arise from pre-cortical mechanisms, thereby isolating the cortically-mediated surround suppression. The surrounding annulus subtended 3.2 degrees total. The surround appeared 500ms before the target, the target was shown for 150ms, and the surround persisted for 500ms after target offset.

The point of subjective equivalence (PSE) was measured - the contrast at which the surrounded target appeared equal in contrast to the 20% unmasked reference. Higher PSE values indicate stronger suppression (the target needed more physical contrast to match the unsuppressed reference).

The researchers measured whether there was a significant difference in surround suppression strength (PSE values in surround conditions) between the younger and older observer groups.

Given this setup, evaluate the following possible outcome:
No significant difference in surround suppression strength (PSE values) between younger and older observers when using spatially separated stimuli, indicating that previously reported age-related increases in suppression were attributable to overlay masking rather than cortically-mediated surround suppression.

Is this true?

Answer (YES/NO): NO